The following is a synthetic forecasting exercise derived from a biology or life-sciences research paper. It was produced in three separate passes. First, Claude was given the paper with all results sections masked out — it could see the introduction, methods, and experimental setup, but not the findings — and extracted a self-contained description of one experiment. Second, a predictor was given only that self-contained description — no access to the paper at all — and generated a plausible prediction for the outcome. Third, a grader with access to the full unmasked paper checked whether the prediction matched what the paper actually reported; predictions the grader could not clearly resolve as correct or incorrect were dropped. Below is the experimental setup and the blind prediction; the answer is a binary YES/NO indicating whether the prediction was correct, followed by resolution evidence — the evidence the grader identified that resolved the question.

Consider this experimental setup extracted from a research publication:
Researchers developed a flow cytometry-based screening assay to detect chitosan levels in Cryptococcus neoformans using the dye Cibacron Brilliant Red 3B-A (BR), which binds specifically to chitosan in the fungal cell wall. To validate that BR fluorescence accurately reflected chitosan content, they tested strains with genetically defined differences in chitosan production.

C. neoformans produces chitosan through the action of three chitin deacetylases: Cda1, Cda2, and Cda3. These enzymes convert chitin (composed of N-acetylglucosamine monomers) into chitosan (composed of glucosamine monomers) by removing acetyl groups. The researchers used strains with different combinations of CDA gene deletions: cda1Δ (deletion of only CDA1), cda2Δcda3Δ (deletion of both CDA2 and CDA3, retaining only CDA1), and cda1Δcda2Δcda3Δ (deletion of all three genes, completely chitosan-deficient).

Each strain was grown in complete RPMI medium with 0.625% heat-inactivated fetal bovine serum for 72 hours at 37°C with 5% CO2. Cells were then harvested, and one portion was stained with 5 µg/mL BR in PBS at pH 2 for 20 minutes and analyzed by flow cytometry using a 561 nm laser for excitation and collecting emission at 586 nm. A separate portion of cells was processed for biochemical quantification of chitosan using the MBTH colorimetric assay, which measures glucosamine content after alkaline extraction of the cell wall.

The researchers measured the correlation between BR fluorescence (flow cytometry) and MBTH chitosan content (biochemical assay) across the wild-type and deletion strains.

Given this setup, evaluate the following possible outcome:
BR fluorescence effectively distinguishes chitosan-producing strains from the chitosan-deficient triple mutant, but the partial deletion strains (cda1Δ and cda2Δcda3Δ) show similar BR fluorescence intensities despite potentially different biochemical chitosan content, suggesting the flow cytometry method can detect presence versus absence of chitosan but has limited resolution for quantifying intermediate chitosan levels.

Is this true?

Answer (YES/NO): NO